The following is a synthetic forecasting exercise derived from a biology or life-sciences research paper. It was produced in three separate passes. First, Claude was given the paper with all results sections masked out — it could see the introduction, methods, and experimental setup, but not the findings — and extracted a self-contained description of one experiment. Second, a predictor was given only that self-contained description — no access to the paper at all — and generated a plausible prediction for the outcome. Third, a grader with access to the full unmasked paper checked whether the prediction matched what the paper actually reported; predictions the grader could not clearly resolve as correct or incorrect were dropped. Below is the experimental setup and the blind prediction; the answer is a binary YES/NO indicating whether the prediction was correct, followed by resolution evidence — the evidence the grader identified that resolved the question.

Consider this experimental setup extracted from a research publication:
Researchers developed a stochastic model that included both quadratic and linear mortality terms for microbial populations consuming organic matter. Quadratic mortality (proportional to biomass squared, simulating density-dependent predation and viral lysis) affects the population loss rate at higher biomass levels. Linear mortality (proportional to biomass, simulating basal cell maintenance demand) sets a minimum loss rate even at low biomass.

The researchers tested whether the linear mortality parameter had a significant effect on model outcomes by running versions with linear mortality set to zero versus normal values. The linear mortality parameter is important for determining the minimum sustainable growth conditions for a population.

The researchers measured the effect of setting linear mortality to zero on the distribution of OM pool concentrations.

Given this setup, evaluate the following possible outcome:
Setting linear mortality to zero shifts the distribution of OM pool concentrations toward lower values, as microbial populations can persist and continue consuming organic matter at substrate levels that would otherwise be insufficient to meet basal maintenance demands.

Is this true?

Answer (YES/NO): NO